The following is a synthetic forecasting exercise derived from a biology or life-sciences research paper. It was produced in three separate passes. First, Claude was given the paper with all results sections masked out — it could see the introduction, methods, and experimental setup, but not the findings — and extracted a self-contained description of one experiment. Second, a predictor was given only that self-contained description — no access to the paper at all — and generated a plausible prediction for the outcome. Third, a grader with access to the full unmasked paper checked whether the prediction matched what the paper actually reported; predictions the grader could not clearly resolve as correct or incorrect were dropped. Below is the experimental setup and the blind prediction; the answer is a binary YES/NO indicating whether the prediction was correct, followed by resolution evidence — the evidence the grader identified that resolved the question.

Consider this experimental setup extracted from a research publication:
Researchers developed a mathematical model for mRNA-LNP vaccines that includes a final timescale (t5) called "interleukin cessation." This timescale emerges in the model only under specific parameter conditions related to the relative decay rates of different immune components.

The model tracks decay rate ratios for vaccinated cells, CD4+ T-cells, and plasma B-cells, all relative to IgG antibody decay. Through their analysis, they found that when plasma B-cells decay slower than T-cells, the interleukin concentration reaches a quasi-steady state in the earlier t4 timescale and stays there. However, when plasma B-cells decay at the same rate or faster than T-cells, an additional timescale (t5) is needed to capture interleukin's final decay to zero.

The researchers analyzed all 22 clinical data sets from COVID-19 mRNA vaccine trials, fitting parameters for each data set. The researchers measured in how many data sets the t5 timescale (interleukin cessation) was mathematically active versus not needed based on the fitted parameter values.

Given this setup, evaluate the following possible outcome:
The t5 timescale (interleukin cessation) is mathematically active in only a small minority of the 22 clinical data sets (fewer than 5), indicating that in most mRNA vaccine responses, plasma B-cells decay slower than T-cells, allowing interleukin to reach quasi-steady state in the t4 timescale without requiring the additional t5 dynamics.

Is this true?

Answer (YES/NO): NO